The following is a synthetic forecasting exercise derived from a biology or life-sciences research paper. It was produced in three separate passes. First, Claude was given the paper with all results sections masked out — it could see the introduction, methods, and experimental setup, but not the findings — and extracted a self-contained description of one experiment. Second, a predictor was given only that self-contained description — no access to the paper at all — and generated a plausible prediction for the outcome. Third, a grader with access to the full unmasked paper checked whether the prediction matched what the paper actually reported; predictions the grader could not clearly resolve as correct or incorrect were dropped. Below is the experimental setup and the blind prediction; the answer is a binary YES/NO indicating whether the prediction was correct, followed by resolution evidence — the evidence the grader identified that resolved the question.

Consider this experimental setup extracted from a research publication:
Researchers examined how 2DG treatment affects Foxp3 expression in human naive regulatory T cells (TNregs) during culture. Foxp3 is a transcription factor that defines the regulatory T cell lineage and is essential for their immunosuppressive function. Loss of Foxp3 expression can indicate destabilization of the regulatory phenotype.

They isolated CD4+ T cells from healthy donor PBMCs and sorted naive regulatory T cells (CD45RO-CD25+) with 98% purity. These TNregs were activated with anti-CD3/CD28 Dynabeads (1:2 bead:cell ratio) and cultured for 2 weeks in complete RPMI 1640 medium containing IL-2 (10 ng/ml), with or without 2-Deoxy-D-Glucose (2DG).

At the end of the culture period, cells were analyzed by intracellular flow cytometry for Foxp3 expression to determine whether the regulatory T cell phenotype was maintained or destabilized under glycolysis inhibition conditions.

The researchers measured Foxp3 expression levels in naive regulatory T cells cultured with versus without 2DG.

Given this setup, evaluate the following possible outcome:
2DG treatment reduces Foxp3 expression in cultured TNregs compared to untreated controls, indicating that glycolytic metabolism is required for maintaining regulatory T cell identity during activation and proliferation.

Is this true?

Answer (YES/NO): NO